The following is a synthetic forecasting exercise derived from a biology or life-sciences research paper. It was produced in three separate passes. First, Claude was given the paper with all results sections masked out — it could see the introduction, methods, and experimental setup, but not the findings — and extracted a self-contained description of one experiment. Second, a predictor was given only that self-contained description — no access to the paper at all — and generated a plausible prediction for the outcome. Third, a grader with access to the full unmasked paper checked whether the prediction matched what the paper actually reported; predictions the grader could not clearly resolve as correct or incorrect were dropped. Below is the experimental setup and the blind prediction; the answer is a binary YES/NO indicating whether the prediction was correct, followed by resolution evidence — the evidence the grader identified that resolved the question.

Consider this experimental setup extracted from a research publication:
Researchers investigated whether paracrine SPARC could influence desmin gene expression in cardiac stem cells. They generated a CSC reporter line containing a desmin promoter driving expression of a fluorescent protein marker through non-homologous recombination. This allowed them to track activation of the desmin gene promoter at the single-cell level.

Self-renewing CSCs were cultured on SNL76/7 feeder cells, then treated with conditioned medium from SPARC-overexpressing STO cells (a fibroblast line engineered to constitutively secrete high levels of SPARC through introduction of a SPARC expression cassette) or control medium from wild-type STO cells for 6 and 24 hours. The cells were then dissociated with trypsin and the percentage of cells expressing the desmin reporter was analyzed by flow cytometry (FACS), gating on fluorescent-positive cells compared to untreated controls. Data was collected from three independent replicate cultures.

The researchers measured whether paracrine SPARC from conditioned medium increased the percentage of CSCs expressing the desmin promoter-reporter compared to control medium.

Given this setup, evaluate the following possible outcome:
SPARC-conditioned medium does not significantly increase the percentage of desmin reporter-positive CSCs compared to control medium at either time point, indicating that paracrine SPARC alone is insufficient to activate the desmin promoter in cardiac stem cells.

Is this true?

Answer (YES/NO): NO